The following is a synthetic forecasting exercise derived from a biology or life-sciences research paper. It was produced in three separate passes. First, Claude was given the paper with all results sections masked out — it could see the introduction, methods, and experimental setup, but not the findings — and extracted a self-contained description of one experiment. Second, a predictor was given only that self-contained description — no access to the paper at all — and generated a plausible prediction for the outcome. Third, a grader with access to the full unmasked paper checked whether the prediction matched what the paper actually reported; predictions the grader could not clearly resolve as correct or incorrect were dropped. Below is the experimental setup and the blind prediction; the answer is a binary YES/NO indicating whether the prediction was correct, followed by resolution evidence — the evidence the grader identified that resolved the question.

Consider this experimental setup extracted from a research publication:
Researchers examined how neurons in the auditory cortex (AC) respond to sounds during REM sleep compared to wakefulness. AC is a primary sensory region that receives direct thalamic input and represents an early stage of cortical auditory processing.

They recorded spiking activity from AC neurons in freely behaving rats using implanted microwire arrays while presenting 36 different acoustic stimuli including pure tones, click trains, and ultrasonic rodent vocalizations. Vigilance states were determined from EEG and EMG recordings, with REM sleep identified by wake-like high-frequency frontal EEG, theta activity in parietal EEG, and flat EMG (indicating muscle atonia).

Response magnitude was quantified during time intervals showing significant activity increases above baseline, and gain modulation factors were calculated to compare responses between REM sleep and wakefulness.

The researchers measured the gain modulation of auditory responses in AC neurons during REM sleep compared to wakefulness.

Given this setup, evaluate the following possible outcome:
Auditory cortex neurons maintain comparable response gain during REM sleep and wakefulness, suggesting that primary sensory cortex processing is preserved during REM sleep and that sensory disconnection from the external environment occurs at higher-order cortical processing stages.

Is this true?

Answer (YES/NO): YES